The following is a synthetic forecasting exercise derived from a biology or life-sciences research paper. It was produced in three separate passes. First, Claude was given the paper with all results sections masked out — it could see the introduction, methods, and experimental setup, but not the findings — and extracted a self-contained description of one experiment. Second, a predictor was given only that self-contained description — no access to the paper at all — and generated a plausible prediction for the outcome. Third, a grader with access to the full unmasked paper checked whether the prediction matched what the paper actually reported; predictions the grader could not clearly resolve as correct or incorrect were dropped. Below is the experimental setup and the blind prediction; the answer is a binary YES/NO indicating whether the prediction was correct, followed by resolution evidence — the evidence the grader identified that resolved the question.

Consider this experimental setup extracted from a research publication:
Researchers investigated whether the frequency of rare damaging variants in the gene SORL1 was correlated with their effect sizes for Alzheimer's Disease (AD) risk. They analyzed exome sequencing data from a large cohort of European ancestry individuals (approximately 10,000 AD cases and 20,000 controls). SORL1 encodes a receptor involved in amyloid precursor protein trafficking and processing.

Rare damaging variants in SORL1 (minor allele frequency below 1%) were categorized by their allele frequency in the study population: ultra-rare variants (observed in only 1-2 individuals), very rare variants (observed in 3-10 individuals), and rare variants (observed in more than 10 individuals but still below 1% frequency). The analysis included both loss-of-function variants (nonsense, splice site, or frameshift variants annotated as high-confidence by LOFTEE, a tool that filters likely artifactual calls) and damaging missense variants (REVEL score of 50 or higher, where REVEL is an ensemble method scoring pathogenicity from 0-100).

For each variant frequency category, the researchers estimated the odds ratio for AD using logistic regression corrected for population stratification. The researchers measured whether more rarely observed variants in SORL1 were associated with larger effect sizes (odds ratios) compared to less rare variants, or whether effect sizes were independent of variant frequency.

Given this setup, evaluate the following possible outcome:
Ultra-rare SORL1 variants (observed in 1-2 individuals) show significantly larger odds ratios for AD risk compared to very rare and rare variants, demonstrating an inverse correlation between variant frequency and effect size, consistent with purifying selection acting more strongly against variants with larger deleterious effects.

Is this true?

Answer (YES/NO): YES